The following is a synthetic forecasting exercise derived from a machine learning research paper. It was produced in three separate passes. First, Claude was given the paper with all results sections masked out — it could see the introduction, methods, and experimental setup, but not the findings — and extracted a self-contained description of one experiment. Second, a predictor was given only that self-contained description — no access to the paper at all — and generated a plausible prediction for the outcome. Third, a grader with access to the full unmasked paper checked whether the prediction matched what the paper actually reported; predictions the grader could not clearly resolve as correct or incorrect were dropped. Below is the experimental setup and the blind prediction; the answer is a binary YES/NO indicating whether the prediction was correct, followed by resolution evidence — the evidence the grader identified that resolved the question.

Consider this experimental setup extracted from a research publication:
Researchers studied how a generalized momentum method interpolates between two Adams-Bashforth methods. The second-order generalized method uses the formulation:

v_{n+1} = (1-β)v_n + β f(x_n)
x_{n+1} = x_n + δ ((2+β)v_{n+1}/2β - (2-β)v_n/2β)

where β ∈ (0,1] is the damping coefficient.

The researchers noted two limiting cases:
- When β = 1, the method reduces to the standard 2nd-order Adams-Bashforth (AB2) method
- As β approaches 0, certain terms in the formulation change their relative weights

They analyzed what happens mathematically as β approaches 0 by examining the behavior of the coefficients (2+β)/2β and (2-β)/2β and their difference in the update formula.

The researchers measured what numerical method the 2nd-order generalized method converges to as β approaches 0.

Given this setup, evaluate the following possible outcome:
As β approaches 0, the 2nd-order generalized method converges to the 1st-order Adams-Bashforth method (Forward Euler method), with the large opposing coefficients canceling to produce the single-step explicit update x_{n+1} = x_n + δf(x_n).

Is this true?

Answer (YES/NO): YES